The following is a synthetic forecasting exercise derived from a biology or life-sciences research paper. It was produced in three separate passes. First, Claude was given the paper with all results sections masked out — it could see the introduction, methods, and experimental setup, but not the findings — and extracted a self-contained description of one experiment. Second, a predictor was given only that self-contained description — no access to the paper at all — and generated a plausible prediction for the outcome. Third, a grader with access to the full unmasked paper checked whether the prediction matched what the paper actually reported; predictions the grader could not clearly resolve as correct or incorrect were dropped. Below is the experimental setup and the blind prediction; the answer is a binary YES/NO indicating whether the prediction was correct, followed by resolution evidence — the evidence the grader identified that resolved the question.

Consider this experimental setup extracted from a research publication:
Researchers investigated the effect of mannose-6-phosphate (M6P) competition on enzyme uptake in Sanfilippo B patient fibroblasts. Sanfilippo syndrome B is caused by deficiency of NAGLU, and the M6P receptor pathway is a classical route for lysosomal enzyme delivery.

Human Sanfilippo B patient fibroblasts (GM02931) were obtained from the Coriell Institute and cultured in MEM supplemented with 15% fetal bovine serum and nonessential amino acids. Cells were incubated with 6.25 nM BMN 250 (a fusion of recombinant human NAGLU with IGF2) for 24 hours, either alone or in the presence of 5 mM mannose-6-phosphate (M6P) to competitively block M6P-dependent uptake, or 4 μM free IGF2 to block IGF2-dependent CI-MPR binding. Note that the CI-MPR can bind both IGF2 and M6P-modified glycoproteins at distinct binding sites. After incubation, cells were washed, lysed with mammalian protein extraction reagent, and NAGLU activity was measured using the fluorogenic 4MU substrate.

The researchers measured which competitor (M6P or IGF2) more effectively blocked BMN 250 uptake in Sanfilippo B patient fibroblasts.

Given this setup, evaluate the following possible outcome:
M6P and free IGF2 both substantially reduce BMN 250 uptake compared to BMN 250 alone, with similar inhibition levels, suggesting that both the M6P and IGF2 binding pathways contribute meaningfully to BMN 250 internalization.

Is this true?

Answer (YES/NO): NO